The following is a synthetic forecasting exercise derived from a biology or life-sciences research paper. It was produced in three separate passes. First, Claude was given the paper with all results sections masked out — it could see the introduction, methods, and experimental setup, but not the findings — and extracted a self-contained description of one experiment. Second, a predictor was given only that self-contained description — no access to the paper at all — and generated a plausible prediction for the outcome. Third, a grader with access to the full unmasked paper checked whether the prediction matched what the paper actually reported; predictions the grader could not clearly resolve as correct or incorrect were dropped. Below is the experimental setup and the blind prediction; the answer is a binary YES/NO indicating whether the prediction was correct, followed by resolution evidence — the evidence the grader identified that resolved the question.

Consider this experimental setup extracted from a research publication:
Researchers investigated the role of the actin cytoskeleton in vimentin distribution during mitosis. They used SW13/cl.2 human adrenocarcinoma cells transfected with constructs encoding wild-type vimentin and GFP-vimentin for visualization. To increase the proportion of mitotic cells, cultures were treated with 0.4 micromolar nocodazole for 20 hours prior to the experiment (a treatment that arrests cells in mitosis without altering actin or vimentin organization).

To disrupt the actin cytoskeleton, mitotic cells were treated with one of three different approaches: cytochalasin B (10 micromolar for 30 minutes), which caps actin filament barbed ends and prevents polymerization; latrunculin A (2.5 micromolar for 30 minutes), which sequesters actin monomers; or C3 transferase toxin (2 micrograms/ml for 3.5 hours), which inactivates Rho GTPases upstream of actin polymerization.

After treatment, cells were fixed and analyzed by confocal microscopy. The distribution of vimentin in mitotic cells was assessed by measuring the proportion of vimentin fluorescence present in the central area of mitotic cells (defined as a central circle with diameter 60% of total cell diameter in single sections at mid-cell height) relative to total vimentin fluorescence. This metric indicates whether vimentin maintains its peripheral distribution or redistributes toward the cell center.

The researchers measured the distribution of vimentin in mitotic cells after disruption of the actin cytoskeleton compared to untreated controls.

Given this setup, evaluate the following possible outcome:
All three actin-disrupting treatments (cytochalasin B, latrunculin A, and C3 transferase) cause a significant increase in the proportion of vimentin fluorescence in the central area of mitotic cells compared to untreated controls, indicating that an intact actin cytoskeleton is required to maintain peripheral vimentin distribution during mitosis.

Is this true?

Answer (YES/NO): YES